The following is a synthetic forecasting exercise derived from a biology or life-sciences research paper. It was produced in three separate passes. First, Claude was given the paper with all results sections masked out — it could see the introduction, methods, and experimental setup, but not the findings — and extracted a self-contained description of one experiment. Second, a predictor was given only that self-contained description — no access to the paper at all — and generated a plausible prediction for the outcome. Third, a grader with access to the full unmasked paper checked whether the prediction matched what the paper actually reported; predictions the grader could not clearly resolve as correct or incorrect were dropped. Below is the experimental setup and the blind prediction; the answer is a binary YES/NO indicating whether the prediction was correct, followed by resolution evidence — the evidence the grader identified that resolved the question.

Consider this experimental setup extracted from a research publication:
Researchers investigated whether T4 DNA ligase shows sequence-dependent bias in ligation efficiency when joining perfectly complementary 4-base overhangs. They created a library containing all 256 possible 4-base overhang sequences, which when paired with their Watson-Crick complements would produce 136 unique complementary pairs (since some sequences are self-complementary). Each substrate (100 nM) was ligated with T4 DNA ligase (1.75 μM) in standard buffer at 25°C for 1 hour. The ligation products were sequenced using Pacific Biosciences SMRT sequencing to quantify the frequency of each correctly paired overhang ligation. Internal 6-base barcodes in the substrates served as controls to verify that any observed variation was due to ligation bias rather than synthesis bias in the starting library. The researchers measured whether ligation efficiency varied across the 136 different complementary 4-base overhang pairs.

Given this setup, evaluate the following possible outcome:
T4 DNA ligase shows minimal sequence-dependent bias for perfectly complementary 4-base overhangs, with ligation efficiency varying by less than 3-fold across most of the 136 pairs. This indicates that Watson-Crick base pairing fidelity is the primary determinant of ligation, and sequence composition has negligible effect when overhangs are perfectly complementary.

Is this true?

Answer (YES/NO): NO